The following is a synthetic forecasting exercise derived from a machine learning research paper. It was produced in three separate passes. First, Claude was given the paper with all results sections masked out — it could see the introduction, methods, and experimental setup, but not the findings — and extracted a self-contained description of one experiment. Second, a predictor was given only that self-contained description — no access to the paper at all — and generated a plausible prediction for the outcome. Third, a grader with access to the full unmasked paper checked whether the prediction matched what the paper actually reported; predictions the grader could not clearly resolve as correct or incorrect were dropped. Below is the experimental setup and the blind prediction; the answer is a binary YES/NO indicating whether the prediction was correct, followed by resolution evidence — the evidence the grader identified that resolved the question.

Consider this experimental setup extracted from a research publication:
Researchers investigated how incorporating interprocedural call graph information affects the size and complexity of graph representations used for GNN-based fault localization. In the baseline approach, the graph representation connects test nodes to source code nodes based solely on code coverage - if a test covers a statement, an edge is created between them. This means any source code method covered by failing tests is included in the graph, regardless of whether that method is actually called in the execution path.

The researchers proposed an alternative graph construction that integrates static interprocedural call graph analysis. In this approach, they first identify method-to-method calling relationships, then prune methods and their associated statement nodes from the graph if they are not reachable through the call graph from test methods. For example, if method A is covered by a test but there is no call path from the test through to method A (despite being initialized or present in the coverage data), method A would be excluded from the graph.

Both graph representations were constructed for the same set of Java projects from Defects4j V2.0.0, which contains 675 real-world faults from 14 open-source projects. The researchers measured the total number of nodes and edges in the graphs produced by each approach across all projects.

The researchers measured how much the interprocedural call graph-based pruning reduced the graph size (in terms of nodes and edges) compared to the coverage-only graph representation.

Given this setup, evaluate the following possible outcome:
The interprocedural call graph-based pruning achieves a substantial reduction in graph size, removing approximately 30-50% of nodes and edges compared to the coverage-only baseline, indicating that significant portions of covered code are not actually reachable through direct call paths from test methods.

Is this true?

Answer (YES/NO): NO